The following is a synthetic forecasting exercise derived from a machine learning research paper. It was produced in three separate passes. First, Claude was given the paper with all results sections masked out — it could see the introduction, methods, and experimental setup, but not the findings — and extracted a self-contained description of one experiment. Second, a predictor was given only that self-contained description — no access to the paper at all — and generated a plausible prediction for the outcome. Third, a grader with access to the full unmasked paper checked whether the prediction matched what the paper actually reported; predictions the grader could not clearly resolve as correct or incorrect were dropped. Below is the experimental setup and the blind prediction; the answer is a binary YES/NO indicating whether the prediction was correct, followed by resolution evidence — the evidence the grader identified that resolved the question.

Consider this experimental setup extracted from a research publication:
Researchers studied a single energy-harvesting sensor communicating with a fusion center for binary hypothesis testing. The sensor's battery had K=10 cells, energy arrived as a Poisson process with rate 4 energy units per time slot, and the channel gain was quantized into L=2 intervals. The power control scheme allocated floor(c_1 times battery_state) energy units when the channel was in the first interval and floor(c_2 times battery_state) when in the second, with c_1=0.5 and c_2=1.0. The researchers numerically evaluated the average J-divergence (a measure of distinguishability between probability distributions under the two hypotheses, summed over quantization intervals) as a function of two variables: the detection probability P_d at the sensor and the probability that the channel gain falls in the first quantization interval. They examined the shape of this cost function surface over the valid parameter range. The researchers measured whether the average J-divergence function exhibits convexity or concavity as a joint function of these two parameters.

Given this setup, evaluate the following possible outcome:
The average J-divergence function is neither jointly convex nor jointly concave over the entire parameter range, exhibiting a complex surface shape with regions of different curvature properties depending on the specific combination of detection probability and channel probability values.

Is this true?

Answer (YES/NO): NO